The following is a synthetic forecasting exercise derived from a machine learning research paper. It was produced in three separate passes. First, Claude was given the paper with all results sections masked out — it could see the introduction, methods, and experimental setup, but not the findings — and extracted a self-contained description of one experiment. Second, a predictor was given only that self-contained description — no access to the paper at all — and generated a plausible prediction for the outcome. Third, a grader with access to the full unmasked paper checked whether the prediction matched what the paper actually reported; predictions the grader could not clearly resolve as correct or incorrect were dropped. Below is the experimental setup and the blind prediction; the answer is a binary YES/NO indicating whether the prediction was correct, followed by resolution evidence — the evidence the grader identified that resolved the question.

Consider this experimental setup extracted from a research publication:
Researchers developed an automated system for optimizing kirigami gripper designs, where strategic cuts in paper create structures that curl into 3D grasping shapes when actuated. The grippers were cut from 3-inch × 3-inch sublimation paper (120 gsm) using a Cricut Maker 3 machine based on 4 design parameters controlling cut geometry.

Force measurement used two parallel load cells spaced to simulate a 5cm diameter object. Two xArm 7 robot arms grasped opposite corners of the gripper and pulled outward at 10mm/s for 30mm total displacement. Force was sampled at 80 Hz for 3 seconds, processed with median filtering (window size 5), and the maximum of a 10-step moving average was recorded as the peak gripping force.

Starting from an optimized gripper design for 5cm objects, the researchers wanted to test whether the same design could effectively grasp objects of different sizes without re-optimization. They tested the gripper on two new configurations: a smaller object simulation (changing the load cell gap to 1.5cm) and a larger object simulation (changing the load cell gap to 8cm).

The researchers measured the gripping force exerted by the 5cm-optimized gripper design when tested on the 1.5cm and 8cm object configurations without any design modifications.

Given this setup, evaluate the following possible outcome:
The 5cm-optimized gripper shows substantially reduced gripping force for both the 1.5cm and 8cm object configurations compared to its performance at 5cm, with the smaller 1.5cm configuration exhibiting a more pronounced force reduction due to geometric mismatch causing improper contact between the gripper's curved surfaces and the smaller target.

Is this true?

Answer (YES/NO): NO